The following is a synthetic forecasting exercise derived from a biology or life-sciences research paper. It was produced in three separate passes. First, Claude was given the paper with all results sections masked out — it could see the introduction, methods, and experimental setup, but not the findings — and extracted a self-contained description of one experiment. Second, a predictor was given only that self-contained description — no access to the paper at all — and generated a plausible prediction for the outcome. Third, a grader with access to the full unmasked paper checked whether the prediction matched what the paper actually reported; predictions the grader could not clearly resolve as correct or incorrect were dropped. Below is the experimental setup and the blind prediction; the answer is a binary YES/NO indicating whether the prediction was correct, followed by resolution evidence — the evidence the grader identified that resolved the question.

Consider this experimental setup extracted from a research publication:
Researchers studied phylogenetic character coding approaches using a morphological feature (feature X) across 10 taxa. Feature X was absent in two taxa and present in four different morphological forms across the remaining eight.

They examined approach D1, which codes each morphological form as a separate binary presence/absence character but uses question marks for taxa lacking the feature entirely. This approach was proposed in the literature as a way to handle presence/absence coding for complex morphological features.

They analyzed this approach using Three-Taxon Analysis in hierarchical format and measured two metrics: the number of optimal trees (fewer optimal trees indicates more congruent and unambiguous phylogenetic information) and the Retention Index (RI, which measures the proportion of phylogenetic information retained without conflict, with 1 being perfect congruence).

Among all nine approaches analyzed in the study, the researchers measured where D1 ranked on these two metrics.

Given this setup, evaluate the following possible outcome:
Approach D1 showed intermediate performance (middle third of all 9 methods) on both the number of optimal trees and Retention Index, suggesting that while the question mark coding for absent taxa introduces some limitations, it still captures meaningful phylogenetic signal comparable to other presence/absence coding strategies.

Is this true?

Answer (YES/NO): NO